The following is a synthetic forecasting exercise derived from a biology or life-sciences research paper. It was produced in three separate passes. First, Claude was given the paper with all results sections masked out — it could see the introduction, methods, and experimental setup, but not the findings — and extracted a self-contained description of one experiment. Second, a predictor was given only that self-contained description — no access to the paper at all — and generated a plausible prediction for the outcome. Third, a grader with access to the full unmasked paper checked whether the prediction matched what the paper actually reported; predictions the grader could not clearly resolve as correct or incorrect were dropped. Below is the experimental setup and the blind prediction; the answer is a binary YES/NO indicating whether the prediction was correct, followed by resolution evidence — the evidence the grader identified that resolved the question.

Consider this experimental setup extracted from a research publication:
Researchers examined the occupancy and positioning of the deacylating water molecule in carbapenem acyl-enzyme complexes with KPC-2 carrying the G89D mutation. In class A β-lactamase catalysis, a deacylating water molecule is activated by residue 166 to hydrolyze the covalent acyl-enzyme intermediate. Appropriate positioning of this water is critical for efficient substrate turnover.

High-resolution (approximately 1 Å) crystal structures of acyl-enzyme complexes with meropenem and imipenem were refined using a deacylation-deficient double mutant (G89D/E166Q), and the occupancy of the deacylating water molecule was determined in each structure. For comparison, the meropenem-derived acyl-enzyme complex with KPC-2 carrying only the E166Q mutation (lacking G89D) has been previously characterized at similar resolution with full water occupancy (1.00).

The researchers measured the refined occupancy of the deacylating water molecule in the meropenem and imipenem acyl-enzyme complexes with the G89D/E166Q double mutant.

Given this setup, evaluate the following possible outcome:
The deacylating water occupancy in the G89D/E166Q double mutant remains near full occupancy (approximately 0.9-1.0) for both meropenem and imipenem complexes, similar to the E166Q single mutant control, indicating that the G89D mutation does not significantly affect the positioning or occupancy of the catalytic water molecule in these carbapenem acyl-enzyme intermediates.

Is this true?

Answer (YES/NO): NO